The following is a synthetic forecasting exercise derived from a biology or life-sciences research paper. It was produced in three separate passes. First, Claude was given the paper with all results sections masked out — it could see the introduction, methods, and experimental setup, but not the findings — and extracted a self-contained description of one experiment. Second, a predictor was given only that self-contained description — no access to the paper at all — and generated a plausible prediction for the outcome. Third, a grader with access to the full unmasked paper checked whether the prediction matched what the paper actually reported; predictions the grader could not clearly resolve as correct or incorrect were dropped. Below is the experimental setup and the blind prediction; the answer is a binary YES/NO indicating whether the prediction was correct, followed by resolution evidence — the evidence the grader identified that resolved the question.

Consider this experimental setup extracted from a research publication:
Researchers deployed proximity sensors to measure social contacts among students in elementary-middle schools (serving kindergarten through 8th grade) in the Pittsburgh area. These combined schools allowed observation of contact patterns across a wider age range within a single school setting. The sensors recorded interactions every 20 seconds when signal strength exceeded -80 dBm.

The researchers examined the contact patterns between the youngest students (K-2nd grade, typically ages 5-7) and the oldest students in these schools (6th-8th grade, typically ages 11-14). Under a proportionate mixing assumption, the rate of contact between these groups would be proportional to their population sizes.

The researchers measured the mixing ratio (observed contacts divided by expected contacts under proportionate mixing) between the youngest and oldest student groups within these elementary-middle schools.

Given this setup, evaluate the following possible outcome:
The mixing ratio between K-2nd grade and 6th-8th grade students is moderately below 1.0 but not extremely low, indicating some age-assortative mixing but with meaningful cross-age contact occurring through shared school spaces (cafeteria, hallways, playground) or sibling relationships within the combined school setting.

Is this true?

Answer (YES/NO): NO